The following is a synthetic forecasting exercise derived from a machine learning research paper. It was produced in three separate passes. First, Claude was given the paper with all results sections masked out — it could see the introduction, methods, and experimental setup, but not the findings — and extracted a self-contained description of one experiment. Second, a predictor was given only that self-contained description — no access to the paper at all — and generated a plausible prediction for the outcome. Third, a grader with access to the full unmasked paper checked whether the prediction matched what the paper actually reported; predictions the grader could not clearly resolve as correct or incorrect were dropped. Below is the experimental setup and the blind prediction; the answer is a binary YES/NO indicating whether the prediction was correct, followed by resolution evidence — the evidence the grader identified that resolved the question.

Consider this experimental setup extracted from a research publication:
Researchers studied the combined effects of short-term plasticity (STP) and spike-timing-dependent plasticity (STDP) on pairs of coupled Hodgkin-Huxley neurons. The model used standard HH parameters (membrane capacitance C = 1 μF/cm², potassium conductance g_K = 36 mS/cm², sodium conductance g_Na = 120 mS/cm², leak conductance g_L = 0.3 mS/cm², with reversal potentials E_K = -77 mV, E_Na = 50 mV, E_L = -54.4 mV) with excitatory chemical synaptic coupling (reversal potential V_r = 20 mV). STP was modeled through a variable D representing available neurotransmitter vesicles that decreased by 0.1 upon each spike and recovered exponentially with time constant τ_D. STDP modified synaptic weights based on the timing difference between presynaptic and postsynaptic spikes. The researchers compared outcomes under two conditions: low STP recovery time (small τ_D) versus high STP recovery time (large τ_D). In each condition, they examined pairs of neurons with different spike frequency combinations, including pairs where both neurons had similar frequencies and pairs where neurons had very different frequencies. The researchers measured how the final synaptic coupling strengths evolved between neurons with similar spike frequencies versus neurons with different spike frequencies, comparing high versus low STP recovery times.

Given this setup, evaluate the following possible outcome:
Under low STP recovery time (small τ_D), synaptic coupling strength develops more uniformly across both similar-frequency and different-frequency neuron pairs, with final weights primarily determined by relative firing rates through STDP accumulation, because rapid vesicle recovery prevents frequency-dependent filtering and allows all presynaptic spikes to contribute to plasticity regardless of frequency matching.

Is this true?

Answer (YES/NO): YES